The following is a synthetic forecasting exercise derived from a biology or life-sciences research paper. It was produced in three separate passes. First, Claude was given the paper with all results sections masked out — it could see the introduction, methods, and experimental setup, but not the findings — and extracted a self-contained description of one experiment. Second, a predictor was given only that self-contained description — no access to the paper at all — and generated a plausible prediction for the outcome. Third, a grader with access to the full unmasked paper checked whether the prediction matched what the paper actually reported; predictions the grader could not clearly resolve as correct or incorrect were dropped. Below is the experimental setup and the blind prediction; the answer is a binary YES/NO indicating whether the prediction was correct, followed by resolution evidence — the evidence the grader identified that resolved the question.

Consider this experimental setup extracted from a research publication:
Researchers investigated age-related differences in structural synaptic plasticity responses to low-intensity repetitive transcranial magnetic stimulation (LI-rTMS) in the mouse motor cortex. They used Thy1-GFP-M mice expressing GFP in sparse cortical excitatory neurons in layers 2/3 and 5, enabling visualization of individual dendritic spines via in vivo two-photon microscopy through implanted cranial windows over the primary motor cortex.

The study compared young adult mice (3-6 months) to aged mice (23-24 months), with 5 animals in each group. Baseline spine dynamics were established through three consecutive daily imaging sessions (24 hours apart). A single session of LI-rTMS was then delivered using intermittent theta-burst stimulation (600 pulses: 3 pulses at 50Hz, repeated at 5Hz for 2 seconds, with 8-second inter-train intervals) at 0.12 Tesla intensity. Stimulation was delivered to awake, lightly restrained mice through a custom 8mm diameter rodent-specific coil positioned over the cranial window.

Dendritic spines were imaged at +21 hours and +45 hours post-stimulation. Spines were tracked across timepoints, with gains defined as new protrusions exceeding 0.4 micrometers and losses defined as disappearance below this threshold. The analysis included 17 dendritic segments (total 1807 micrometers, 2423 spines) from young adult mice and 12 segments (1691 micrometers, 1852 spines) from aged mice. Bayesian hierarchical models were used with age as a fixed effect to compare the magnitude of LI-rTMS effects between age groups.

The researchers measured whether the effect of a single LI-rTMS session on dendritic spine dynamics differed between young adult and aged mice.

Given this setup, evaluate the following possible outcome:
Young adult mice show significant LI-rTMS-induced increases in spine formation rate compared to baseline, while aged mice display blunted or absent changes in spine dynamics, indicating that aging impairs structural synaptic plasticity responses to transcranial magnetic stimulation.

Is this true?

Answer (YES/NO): NO